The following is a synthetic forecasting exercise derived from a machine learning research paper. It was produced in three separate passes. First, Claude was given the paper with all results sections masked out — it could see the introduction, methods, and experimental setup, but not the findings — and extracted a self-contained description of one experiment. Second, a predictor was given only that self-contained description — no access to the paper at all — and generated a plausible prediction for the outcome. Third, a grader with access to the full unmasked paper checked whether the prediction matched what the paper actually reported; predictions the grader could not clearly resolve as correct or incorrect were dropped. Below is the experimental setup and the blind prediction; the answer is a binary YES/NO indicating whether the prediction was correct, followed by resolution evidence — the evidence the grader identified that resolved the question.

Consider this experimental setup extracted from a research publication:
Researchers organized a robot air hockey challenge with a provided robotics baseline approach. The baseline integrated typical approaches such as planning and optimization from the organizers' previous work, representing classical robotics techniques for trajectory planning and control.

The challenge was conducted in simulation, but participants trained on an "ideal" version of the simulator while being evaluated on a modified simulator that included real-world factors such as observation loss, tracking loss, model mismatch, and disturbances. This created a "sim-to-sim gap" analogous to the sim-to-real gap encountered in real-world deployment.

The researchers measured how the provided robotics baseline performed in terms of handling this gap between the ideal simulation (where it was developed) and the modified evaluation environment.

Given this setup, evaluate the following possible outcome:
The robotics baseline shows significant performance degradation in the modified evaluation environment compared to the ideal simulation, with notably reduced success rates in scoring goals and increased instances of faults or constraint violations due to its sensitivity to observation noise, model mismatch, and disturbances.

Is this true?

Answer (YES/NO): NO